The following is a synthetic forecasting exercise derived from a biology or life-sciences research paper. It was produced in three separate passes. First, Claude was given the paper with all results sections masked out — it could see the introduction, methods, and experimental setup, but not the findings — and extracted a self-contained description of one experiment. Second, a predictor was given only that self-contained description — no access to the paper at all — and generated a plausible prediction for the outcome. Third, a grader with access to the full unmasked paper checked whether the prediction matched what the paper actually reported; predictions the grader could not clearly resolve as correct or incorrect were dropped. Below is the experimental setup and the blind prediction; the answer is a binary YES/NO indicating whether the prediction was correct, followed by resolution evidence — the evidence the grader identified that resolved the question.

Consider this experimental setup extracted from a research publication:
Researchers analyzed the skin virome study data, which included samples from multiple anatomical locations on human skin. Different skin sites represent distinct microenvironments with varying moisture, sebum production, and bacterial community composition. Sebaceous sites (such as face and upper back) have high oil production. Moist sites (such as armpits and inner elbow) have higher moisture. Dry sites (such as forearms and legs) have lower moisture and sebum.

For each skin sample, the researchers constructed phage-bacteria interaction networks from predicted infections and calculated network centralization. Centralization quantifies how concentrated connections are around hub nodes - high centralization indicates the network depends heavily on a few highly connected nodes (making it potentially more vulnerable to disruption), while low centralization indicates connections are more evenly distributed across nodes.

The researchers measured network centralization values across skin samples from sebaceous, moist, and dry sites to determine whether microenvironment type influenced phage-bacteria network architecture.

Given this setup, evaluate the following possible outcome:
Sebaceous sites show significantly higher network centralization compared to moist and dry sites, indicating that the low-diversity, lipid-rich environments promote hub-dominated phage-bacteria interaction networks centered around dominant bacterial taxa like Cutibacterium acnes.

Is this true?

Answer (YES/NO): NO